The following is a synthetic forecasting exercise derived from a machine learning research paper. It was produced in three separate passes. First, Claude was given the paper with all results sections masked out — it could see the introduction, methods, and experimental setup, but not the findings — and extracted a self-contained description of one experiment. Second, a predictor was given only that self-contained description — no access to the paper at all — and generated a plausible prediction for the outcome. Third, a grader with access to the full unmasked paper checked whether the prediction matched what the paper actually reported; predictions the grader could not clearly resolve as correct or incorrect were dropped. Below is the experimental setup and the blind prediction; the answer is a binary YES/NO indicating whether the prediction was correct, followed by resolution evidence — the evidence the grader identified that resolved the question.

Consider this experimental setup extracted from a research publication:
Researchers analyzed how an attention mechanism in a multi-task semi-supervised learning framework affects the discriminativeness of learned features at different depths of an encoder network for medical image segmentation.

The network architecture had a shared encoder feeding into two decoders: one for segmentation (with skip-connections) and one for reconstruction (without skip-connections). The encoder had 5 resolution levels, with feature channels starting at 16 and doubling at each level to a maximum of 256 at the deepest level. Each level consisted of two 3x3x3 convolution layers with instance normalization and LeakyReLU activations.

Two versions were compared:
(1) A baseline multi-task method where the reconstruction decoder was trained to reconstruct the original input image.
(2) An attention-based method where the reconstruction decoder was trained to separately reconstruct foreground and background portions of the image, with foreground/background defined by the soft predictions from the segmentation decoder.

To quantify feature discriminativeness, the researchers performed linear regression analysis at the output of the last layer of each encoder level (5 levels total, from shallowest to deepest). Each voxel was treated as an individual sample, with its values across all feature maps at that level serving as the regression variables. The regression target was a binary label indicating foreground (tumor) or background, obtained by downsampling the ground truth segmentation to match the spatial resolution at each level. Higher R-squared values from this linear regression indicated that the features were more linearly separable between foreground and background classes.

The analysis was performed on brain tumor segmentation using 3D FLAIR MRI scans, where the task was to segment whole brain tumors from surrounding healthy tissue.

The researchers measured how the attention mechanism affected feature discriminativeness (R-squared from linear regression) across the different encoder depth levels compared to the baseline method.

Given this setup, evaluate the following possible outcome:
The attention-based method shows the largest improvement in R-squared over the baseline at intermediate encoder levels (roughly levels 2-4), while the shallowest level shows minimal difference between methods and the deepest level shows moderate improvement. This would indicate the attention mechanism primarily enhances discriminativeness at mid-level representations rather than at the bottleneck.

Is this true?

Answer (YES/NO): NO